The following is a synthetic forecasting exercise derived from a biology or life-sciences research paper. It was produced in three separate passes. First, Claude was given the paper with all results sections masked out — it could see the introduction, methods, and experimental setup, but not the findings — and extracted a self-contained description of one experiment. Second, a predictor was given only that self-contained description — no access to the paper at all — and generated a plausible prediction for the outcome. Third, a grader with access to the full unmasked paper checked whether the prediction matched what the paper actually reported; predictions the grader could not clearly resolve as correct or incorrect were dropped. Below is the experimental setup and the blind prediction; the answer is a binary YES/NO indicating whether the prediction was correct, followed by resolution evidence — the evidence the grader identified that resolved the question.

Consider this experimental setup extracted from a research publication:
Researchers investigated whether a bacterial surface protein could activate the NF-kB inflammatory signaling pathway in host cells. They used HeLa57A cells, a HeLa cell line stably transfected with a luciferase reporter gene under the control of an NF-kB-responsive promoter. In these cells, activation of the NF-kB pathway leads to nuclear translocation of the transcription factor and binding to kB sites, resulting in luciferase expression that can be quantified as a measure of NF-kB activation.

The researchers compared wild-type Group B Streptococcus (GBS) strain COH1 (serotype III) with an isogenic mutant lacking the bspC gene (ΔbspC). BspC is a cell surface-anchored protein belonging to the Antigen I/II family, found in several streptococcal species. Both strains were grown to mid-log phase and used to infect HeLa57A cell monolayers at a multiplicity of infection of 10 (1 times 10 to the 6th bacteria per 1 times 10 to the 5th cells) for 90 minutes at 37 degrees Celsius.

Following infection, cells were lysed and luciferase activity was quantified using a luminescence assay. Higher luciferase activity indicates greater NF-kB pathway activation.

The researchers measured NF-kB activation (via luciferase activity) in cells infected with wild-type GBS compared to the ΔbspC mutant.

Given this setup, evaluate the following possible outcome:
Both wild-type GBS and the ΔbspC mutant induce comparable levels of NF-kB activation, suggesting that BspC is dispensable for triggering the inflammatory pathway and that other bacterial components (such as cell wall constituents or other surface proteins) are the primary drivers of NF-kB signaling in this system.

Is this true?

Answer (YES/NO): NO